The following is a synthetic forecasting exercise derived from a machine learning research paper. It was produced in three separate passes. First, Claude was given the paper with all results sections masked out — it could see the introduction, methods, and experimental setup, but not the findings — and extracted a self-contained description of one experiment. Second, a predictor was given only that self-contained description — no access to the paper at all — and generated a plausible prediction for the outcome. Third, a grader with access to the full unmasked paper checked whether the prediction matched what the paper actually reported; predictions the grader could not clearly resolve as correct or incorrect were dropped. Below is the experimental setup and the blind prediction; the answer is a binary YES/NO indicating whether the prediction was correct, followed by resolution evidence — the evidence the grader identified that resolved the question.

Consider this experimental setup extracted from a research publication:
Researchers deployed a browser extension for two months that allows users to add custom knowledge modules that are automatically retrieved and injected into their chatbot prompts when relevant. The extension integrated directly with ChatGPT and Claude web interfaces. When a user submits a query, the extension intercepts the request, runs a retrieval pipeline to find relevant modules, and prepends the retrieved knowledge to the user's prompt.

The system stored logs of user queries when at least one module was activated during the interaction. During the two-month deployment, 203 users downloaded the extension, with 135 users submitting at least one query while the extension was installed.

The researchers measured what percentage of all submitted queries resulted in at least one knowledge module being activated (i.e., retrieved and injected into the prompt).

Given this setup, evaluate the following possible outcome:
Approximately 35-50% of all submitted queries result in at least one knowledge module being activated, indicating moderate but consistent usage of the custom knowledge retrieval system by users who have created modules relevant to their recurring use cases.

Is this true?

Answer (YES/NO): NO